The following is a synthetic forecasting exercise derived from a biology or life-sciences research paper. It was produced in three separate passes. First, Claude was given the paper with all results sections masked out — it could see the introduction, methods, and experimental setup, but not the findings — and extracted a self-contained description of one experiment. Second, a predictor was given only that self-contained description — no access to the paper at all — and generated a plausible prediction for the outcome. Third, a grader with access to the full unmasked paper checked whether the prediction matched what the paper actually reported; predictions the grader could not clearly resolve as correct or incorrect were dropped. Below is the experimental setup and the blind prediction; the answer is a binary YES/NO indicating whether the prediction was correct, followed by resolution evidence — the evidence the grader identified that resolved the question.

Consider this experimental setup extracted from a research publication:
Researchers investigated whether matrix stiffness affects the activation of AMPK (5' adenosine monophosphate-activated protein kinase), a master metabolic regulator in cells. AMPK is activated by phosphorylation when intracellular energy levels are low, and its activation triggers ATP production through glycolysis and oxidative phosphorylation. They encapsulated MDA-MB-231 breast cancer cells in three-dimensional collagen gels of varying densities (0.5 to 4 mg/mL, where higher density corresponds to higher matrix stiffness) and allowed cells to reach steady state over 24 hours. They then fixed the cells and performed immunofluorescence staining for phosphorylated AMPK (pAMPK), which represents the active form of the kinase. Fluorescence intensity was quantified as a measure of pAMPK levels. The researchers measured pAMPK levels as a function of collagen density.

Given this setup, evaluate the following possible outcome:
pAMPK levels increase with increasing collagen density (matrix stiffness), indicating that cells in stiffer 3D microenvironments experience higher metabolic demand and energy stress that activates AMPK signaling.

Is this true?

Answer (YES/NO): YES